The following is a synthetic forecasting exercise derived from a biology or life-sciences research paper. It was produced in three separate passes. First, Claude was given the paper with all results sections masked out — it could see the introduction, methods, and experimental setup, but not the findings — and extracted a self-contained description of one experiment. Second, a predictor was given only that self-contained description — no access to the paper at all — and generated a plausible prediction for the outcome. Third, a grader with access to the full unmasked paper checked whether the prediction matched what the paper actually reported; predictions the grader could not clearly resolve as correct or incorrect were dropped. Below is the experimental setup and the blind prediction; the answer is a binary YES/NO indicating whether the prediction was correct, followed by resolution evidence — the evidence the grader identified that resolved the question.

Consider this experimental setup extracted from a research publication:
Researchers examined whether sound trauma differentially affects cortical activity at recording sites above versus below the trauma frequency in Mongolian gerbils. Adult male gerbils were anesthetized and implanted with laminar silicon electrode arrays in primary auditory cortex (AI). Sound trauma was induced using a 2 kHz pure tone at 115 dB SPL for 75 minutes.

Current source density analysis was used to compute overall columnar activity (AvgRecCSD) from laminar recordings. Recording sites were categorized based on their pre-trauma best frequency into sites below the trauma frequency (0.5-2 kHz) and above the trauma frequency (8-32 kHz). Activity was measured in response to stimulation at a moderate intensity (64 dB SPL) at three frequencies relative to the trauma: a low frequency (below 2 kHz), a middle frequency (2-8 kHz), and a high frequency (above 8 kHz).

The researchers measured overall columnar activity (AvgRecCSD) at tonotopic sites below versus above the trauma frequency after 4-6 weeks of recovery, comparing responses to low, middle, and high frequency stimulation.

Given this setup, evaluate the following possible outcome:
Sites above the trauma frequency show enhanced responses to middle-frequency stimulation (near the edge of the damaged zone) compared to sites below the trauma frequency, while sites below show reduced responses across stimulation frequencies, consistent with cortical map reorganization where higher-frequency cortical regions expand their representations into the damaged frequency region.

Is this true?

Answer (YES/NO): NO